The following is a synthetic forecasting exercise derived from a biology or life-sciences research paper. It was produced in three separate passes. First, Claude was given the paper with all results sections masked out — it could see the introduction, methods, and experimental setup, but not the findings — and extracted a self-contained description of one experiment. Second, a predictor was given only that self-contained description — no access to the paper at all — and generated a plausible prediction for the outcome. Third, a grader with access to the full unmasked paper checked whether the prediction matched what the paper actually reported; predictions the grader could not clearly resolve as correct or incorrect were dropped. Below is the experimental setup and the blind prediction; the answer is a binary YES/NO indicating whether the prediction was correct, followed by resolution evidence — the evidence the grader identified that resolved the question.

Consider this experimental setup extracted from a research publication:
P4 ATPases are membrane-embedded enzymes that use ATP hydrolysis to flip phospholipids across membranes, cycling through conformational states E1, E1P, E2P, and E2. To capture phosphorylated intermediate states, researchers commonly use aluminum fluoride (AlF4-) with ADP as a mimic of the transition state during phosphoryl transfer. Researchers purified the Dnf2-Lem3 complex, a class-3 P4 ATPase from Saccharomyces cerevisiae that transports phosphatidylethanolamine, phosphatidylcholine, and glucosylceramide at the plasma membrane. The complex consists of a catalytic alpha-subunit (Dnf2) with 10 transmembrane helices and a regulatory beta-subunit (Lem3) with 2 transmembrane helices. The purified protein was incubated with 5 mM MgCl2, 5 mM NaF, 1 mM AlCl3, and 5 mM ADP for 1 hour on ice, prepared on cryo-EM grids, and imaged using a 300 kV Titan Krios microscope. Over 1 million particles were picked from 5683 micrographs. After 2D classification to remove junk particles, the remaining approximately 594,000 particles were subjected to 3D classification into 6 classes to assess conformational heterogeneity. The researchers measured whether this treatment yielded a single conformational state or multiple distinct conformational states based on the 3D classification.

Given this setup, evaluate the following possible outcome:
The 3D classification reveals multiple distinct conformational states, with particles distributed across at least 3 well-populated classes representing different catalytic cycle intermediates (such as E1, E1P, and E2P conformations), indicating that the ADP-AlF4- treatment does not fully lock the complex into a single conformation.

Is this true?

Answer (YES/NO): NO